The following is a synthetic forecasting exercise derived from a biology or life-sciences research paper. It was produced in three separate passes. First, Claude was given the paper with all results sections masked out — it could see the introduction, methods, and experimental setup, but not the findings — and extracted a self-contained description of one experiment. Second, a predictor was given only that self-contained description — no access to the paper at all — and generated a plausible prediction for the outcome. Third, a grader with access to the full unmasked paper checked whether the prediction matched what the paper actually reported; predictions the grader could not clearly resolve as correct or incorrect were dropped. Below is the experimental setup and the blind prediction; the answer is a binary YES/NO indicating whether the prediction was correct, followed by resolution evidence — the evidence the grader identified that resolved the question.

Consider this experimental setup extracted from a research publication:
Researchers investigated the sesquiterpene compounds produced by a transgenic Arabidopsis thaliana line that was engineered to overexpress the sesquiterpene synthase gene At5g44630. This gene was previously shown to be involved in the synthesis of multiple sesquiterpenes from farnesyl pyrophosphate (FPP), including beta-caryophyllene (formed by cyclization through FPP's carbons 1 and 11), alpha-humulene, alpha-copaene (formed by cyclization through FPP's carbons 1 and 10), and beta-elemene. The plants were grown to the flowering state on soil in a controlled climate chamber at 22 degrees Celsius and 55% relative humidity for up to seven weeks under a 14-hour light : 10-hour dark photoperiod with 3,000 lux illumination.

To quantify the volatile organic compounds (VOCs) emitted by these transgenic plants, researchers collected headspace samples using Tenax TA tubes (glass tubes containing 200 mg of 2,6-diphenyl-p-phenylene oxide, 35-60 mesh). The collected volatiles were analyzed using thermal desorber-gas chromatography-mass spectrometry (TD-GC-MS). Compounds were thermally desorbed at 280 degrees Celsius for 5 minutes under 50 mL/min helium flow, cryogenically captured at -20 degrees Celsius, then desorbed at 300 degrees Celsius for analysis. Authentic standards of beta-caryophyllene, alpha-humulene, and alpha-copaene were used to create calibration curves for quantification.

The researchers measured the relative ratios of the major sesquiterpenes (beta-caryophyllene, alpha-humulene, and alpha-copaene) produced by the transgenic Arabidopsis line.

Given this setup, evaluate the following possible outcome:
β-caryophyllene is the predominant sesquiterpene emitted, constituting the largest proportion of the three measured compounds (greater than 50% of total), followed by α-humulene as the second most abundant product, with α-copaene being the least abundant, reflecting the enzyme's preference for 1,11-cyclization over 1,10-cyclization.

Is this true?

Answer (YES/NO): YES